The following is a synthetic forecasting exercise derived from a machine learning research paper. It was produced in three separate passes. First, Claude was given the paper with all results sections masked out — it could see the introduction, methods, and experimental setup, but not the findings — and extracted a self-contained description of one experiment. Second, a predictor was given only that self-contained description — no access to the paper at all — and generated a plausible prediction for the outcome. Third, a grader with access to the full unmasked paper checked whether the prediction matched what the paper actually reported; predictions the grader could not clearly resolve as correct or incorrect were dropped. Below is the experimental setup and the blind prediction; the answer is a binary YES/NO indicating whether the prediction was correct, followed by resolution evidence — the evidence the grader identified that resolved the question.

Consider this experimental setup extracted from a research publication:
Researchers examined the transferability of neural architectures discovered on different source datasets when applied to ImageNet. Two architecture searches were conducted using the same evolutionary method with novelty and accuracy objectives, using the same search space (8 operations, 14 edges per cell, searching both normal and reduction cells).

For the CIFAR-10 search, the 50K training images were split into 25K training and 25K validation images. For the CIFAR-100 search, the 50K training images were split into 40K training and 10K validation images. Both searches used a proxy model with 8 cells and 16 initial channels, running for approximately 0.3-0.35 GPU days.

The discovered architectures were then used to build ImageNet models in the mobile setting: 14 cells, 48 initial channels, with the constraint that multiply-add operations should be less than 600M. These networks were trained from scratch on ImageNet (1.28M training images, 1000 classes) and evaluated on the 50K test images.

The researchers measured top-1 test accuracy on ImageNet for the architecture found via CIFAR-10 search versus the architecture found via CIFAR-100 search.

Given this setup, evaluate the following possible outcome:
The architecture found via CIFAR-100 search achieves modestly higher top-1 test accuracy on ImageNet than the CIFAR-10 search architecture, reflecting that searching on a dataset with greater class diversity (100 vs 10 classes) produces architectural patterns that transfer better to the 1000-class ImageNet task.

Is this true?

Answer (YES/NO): YES